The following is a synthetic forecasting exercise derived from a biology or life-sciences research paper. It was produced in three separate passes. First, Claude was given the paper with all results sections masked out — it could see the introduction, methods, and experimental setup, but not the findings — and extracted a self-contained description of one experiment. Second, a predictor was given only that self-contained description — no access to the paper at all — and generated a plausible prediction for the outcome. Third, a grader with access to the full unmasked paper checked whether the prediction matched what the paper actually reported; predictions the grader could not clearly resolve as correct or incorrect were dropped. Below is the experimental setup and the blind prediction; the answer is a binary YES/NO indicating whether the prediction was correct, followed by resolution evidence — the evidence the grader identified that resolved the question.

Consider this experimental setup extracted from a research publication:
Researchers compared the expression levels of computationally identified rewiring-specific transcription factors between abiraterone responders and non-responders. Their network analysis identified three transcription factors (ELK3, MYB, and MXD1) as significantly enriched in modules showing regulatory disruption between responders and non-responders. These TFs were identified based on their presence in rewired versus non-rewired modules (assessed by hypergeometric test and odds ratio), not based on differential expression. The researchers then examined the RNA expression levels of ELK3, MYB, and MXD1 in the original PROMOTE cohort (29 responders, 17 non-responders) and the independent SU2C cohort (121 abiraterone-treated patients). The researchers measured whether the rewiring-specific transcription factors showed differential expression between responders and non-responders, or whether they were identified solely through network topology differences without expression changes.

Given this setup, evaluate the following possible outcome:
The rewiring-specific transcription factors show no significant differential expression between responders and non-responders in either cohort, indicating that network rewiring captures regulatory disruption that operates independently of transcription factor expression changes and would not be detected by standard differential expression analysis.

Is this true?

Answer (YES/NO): YES